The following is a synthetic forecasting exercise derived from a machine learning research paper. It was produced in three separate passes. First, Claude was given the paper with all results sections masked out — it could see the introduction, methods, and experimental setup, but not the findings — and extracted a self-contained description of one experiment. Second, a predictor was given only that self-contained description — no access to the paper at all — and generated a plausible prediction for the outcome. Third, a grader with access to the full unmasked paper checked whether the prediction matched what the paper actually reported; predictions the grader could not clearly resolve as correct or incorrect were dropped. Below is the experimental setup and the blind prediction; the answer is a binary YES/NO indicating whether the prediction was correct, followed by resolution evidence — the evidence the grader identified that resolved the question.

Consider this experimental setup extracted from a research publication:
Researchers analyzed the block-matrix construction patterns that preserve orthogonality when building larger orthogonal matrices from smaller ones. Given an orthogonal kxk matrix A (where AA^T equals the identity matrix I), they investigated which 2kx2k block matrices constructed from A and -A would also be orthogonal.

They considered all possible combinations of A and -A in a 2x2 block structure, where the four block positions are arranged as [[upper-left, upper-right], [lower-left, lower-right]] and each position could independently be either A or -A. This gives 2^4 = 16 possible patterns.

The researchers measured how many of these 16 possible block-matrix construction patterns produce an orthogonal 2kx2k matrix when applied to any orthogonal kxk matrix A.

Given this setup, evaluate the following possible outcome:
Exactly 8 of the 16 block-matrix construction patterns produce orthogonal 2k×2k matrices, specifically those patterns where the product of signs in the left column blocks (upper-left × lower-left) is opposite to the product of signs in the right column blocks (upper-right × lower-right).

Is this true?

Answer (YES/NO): YES